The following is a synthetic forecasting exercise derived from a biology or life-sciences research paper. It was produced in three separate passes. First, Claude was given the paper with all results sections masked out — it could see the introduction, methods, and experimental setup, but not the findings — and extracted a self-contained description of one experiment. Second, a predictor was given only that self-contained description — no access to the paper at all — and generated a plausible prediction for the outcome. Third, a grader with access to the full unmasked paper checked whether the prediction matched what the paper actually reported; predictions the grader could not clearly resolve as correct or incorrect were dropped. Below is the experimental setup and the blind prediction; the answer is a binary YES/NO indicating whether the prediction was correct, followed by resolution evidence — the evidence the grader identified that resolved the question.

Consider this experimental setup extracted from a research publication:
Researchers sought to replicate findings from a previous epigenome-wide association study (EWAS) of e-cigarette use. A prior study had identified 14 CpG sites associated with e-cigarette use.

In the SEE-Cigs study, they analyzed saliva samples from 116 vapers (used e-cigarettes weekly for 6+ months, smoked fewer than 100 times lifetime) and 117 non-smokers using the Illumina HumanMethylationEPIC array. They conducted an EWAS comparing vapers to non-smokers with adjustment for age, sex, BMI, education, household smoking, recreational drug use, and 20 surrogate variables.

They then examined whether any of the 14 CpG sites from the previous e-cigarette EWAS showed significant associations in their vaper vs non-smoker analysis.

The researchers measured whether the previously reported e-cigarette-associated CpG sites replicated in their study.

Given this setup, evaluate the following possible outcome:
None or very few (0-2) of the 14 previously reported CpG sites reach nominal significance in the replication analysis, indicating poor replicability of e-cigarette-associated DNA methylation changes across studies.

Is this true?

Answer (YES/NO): YES